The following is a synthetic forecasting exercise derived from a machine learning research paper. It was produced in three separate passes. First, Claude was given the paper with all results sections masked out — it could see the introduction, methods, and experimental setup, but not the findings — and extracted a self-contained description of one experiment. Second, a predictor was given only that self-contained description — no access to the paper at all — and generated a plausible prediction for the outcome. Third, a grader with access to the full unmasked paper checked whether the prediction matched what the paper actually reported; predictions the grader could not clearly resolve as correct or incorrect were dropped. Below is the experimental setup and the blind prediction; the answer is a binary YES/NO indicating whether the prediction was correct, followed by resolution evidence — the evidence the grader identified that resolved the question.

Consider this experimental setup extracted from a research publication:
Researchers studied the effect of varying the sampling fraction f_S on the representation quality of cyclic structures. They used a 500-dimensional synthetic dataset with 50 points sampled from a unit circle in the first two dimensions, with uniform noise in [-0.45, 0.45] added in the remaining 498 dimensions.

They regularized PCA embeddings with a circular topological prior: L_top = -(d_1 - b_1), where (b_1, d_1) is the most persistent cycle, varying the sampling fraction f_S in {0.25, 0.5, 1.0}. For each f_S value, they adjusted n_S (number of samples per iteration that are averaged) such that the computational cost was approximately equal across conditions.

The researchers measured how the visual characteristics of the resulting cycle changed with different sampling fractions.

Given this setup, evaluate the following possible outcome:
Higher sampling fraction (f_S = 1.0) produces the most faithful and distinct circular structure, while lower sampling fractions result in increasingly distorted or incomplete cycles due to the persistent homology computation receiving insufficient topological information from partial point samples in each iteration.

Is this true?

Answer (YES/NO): NO